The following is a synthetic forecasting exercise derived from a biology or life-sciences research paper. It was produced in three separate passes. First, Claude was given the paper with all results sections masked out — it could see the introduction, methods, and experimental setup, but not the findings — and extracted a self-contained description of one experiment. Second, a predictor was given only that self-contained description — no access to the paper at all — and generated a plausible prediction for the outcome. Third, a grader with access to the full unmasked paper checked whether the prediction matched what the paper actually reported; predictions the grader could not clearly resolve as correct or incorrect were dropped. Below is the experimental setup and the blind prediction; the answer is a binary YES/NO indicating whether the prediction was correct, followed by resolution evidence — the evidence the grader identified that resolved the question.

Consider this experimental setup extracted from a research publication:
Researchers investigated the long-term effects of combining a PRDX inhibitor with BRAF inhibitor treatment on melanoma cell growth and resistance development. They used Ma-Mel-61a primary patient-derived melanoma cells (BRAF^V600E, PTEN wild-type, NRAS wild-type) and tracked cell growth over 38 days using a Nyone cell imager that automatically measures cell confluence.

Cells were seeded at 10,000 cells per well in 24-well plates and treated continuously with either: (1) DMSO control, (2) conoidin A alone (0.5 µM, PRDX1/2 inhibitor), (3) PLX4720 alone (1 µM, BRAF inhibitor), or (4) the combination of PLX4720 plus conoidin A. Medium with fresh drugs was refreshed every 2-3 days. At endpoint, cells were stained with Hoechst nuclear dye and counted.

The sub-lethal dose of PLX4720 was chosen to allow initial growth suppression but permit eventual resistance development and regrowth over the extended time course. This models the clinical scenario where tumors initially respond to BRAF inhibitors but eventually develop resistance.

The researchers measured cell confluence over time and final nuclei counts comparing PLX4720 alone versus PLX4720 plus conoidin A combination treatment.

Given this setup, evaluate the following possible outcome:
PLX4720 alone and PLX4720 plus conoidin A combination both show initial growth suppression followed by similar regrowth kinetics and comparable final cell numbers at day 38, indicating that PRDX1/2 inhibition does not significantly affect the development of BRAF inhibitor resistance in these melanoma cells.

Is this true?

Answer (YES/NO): NO